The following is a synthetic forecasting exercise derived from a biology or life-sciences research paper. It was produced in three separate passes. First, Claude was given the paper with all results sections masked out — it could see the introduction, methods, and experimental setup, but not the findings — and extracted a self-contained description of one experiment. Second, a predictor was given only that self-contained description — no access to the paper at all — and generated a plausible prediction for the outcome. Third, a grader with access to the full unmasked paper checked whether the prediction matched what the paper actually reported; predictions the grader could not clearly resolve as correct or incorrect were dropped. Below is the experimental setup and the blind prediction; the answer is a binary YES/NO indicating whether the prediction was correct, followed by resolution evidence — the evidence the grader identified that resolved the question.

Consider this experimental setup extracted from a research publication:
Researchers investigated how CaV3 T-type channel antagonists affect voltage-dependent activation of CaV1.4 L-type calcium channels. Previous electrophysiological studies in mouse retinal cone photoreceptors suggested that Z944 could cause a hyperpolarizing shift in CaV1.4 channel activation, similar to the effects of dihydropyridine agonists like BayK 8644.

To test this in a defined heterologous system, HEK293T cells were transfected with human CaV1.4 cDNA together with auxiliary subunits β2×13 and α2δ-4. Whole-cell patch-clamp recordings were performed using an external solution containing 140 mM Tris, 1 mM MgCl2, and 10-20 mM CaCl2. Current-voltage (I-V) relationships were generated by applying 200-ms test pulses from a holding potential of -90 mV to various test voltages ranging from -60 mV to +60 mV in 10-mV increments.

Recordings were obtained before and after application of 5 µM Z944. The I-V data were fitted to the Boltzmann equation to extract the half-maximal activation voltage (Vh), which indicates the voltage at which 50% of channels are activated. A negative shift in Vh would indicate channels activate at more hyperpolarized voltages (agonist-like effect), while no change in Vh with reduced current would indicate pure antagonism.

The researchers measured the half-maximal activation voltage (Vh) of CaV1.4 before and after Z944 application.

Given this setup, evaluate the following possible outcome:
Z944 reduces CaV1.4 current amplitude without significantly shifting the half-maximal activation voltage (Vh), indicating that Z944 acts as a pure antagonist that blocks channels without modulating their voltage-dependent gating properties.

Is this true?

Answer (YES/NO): NO